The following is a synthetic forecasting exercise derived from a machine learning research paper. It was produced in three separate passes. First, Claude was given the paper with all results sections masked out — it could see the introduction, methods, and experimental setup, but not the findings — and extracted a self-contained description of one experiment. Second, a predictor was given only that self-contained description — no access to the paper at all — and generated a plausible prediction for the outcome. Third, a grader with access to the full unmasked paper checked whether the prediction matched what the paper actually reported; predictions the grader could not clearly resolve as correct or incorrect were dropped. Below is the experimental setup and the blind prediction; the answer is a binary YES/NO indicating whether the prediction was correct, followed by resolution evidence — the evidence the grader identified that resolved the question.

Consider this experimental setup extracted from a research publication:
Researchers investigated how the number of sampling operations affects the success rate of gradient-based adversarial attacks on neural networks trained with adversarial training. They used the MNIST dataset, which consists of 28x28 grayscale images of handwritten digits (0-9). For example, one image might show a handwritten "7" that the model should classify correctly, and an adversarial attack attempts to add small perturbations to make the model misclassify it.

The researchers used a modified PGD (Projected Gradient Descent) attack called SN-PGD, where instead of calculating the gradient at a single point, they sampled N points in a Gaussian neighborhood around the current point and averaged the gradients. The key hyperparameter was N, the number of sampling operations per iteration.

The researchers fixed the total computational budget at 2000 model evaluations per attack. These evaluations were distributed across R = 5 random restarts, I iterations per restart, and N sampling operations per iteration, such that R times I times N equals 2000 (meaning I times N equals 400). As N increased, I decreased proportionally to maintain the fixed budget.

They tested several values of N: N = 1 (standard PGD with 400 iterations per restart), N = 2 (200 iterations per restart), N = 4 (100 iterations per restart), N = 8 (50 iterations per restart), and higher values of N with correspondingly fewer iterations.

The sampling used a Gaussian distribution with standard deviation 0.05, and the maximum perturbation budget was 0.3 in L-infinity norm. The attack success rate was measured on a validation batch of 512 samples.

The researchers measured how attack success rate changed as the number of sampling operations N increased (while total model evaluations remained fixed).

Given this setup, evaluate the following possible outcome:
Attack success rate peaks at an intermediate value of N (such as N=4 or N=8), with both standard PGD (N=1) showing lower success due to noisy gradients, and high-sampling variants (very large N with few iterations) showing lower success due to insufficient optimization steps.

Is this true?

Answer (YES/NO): YES